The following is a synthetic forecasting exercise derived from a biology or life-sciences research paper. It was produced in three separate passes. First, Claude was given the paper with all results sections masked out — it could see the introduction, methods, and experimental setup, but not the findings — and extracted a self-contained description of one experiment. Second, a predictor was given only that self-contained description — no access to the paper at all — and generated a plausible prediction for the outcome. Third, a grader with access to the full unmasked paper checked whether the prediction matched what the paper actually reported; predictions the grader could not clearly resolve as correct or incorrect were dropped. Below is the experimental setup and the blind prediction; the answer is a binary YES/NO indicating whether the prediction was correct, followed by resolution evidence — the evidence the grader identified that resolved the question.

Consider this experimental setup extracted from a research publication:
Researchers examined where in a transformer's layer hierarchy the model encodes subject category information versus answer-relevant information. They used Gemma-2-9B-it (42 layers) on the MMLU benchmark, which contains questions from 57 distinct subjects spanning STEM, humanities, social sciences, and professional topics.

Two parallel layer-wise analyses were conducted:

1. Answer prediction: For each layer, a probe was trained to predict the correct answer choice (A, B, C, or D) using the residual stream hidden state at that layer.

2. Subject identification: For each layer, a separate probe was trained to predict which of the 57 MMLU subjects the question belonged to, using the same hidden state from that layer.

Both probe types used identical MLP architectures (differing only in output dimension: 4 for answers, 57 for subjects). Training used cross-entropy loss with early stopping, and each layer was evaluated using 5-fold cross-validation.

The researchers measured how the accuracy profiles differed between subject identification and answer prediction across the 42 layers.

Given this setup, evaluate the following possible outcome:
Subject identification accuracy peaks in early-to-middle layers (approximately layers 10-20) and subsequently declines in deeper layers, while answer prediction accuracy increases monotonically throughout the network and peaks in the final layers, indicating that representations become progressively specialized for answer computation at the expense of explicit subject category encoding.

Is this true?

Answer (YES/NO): NO